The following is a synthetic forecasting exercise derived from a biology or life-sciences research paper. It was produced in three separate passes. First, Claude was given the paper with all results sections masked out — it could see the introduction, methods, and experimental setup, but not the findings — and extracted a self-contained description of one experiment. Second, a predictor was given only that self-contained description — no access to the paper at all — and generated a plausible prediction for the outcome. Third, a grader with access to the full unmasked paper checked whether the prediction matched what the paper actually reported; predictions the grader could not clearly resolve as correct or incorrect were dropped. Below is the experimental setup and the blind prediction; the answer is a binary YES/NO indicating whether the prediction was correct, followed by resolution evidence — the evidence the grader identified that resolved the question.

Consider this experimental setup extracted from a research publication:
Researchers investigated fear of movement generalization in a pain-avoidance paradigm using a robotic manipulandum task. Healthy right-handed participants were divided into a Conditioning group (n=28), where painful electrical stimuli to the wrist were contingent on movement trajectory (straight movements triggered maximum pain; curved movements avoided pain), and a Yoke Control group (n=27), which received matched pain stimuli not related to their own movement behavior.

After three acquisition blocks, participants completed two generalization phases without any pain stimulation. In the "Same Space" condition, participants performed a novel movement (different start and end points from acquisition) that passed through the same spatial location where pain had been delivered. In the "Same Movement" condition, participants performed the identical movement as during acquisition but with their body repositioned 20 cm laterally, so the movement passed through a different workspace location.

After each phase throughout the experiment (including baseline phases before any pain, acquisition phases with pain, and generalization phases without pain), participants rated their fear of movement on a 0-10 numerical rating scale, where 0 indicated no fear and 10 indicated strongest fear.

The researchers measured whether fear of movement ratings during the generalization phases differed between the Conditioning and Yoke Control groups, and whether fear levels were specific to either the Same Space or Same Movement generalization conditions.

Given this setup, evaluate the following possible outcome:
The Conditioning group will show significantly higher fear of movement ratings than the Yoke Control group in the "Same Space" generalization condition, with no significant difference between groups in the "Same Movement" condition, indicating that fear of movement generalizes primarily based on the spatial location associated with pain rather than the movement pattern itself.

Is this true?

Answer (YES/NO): NO